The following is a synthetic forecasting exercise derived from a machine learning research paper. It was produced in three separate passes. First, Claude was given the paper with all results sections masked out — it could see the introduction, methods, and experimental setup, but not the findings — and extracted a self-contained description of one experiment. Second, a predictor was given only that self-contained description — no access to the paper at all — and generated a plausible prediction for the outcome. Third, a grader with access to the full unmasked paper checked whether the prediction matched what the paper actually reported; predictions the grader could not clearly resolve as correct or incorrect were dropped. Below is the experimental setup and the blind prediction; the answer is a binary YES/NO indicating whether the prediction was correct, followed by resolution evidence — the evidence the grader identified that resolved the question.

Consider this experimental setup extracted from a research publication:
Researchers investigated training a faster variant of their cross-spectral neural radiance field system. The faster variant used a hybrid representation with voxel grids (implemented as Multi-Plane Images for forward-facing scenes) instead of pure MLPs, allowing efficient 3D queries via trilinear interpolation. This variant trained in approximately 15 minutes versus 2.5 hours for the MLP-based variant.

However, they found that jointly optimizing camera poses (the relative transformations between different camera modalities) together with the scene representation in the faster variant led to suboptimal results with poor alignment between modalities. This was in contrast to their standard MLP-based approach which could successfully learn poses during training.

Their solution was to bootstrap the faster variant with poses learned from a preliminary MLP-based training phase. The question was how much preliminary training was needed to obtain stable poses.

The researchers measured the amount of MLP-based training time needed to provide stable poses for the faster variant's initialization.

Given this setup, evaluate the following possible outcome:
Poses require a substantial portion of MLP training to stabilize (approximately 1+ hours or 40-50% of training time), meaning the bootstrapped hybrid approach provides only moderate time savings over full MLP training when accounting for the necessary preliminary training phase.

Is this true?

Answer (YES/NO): NO